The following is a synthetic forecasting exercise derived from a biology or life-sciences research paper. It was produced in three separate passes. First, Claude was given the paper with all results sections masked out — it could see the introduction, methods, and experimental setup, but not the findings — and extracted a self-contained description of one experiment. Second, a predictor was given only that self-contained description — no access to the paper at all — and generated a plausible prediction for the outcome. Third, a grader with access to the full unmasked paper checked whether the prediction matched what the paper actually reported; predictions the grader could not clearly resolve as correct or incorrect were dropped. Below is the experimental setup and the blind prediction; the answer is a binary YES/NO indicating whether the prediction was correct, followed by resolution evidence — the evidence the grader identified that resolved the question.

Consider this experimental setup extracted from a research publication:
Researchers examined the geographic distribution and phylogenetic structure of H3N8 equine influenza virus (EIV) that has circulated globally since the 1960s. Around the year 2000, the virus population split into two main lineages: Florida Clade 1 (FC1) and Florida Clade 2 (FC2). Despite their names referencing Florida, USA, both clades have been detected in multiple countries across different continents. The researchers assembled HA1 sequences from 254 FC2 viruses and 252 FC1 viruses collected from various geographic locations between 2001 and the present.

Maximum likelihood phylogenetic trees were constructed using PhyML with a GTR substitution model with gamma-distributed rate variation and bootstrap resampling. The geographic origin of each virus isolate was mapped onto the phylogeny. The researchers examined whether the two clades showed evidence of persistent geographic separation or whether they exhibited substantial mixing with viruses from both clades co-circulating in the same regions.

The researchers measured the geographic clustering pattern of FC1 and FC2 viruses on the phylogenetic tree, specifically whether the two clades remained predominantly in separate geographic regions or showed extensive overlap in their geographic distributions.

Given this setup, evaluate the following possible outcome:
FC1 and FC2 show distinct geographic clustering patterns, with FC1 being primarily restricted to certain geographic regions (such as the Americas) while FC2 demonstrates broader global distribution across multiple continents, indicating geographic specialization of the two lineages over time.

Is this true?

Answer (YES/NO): NO